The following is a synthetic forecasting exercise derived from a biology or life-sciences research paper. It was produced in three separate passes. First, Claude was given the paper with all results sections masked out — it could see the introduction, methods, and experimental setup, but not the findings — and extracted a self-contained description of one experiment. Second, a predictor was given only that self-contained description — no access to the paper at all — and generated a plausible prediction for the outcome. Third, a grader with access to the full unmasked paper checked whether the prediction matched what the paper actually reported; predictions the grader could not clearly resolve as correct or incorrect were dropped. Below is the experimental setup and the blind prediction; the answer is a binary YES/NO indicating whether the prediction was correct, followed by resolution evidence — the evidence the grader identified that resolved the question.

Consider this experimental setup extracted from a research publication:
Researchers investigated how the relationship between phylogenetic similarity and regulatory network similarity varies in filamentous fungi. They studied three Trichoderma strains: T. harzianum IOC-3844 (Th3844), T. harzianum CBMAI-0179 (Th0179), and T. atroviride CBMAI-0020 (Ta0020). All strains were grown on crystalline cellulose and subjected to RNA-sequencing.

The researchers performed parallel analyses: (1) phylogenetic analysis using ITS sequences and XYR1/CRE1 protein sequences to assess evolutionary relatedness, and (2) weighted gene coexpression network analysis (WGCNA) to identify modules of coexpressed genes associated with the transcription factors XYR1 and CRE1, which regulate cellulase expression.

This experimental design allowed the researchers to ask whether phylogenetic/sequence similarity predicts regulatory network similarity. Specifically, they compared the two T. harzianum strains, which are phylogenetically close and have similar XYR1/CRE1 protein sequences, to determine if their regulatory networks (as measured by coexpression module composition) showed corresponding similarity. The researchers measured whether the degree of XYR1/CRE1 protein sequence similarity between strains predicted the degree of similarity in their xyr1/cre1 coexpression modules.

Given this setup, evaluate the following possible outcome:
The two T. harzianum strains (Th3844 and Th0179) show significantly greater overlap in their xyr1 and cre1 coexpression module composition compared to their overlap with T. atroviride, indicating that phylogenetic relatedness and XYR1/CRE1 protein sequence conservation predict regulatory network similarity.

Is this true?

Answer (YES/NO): NO